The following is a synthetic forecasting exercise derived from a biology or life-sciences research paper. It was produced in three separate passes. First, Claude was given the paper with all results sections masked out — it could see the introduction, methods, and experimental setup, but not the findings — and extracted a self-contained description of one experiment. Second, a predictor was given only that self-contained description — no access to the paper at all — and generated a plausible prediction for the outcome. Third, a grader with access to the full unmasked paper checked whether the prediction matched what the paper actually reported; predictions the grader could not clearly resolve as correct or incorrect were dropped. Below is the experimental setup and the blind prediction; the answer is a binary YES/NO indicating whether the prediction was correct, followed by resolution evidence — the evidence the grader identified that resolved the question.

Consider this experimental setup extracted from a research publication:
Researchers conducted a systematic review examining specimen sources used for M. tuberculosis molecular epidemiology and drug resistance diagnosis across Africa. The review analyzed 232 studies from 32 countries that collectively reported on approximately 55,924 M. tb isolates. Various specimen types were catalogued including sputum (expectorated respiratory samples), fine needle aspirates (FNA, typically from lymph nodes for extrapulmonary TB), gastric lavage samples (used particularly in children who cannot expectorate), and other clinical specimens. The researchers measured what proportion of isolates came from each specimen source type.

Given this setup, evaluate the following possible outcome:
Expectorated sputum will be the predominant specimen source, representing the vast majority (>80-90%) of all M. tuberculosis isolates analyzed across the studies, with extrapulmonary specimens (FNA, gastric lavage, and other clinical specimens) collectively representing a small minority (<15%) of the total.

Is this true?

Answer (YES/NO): YES